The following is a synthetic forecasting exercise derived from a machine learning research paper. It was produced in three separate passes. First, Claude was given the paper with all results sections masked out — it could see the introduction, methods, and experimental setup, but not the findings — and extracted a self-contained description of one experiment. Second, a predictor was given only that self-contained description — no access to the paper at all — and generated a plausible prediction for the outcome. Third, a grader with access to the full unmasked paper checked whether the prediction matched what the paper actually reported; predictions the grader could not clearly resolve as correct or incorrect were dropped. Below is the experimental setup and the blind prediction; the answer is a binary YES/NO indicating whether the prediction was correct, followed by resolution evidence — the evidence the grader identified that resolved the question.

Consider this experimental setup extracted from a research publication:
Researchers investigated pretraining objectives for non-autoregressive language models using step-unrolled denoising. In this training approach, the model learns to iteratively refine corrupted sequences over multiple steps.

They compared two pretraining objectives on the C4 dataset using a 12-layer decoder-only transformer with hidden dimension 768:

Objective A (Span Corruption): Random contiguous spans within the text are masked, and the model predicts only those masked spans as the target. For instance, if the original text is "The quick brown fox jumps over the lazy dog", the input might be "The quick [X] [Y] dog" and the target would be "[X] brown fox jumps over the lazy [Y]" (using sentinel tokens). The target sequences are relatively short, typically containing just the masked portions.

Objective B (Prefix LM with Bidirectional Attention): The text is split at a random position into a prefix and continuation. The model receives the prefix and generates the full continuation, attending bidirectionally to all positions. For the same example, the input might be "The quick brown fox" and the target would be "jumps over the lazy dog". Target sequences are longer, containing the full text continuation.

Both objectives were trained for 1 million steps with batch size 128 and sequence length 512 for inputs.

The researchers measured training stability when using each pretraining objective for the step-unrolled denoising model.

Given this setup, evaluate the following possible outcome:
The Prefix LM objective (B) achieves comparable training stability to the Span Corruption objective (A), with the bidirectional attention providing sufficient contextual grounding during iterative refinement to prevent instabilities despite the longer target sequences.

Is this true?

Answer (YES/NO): NO